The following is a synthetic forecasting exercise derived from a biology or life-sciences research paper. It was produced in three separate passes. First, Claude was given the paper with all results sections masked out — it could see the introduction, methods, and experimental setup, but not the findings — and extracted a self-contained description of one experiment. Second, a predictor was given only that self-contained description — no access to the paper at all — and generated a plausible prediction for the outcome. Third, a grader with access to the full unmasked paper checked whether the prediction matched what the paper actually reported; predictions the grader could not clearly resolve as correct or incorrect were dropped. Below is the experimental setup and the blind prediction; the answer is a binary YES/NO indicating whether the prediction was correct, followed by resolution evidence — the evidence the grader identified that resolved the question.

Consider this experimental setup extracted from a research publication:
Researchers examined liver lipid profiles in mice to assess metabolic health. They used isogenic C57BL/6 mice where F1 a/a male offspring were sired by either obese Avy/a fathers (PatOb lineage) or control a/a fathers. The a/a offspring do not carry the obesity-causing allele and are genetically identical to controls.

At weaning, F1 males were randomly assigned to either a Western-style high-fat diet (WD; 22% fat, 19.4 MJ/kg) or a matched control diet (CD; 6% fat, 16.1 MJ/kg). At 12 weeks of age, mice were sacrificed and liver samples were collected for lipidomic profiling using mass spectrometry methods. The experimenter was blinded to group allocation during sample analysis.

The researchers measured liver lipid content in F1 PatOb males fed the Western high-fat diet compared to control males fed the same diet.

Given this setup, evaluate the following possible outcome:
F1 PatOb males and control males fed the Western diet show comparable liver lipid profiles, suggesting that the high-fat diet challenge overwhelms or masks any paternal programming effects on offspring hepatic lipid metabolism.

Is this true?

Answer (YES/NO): NO